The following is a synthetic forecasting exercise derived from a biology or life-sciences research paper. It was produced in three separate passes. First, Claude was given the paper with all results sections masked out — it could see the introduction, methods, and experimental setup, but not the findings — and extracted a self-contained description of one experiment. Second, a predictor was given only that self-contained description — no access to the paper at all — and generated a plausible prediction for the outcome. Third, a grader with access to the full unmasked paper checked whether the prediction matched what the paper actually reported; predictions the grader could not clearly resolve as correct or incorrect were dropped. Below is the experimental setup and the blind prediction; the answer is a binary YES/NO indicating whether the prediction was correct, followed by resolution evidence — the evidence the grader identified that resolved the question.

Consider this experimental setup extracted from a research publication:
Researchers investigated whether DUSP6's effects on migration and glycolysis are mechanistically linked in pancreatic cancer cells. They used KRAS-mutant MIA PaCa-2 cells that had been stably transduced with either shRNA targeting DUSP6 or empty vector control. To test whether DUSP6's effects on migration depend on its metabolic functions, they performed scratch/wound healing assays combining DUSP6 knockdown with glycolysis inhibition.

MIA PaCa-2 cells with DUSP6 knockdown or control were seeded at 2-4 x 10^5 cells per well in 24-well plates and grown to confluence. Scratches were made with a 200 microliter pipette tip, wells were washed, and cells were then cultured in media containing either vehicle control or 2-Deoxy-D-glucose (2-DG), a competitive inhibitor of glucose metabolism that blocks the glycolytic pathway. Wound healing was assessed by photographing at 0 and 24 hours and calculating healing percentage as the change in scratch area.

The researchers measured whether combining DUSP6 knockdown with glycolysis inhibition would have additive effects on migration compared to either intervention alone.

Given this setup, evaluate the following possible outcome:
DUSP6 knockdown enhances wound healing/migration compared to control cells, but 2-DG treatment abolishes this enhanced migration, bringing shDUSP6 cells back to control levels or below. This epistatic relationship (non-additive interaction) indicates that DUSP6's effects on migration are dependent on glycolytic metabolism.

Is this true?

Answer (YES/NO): NO